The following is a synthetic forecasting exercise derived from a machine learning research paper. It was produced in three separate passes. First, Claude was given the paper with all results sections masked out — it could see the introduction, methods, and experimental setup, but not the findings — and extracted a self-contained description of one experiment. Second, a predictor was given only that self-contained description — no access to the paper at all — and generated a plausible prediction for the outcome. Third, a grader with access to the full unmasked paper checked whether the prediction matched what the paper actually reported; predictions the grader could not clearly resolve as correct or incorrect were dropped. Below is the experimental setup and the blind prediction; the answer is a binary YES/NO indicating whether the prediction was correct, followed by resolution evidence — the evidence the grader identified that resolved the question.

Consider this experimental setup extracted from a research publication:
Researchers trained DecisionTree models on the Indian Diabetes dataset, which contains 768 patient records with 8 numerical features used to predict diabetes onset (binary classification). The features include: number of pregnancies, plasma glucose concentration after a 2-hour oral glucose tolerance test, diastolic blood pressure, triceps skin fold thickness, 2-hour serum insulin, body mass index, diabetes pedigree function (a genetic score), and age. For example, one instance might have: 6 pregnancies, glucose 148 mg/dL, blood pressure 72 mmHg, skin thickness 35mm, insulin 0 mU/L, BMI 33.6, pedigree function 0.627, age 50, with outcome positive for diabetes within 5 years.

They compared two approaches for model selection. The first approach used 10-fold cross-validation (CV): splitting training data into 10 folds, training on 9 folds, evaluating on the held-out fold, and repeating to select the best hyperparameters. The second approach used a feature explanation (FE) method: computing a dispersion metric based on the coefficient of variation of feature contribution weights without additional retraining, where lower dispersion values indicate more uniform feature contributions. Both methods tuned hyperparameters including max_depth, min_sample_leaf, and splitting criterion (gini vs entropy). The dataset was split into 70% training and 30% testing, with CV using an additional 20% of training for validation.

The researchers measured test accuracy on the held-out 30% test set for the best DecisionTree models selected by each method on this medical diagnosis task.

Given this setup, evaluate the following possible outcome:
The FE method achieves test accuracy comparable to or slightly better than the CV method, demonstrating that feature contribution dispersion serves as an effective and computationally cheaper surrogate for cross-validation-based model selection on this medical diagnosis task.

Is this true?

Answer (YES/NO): NO